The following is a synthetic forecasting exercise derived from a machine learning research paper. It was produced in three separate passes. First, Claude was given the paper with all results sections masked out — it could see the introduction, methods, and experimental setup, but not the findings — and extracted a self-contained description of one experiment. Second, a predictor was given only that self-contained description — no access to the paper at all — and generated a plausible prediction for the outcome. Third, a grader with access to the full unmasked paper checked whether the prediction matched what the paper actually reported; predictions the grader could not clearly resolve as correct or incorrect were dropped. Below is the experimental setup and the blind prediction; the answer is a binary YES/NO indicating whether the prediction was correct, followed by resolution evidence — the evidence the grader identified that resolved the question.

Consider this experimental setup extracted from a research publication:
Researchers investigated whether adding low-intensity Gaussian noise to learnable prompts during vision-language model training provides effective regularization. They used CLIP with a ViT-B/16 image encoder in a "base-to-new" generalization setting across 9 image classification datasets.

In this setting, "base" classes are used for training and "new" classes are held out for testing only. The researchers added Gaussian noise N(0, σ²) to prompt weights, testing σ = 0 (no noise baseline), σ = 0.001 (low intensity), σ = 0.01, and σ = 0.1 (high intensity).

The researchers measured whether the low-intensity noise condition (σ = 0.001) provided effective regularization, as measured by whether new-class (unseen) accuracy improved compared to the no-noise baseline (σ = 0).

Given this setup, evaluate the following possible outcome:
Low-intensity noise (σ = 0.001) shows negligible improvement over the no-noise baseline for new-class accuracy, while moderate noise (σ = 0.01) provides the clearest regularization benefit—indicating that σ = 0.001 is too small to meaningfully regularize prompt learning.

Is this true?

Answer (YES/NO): YES